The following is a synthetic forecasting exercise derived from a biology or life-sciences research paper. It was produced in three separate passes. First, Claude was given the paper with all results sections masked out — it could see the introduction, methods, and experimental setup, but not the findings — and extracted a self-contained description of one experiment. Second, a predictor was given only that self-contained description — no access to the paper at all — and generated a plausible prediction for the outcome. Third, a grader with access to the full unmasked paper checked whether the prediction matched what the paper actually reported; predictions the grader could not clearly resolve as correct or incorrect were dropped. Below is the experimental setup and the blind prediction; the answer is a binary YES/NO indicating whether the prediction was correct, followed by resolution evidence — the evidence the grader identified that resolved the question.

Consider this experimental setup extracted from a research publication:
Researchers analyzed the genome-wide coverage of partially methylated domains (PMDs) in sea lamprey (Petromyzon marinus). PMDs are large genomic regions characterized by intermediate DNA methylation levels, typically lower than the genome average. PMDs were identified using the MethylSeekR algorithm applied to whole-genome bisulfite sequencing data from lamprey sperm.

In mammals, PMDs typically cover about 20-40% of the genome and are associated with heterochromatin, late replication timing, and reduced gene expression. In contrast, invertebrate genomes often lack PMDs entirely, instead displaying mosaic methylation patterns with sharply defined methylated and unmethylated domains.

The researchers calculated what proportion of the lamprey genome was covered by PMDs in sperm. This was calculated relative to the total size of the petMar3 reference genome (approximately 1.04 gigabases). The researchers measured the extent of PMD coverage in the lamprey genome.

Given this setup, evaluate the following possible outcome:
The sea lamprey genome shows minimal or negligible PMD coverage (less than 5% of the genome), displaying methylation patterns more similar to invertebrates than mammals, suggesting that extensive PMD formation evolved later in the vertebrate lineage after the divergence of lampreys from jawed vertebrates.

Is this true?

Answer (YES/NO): NO